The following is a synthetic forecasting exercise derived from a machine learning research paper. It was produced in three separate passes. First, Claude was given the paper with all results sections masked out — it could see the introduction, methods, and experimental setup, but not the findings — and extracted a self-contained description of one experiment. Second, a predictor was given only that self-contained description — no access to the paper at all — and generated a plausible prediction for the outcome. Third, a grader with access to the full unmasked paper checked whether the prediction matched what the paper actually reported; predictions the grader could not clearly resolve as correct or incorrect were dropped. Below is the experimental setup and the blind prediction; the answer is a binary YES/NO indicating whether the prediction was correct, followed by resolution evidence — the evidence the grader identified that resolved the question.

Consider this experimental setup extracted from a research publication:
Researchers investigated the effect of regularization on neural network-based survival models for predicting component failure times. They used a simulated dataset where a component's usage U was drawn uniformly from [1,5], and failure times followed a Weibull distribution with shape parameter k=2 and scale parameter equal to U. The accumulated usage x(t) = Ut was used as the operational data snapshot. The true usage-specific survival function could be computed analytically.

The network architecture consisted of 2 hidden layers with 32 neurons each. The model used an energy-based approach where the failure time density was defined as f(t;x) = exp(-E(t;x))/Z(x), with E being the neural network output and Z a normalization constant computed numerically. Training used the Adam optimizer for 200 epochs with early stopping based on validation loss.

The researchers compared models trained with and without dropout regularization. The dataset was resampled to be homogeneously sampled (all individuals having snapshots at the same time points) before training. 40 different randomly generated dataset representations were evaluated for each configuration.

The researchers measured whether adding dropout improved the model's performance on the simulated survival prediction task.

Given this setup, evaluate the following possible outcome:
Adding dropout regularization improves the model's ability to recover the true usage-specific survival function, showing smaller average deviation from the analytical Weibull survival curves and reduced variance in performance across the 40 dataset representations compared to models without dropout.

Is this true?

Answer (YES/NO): NO